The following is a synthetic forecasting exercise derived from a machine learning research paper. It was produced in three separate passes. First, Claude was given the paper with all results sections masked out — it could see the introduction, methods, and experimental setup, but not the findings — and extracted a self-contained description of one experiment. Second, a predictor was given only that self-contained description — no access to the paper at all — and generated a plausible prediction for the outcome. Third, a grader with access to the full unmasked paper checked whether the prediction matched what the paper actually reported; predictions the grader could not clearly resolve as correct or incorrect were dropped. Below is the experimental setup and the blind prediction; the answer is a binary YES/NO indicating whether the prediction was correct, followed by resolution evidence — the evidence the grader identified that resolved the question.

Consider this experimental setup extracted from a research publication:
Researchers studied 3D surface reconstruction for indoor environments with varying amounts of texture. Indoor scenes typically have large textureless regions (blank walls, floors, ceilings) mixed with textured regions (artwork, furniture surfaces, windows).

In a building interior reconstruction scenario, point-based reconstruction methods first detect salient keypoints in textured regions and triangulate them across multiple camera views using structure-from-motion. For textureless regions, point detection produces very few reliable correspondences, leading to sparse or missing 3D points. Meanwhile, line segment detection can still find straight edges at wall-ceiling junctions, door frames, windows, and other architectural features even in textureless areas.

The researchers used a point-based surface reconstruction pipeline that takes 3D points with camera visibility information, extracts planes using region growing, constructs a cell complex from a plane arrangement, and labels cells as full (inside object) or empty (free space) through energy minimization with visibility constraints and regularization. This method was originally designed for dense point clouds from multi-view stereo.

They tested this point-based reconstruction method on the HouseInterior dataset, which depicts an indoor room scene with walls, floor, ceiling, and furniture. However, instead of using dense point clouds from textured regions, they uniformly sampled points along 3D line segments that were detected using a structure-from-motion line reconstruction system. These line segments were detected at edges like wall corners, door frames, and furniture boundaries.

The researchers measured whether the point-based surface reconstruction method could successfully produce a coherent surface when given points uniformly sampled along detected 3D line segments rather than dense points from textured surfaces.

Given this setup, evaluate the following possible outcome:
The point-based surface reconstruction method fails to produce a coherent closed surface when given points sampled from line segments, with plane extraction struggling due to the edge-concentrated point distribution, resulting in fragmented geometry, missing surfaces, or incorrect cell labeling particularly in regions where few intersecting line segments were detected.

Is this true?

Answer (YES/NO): YES